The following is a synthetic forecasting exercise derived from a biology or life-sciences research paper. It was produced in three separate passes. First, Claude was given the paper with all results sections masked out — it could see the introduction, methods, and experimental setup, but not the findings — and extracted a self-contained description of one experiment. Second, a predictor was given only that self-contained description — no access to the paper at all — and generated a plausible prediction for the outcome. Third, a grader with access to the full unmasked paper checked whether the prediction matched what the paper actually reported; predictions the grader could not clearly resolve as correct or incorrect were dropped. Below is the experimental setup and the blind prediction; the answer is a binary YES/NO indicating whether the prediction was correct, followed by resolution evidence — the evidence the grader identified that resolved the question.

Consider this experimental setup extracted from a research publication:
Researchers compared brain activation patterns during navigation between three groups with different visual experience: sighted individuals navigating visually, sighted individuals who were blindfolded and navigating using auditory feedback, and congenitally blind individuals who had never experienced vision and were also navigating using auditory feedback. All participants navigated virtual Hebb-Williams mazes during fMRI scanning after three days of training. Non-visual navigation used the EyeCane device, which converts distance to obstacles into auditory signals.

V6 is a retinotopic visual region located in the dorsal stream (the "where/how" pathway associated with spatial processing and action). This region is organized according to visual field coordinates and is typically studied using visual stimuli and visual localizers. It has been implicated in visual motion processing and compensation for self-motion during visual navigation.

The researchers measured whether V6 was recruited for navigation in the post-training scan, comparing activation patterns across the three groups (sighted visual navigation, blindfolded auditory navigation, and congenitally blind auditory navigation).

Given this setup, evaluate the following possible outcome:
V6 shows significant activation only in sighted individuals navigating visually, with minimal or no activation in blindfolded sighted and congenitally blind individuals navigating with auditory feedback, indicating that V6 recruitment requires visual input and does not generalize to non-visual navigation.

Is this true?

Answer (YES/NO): NO